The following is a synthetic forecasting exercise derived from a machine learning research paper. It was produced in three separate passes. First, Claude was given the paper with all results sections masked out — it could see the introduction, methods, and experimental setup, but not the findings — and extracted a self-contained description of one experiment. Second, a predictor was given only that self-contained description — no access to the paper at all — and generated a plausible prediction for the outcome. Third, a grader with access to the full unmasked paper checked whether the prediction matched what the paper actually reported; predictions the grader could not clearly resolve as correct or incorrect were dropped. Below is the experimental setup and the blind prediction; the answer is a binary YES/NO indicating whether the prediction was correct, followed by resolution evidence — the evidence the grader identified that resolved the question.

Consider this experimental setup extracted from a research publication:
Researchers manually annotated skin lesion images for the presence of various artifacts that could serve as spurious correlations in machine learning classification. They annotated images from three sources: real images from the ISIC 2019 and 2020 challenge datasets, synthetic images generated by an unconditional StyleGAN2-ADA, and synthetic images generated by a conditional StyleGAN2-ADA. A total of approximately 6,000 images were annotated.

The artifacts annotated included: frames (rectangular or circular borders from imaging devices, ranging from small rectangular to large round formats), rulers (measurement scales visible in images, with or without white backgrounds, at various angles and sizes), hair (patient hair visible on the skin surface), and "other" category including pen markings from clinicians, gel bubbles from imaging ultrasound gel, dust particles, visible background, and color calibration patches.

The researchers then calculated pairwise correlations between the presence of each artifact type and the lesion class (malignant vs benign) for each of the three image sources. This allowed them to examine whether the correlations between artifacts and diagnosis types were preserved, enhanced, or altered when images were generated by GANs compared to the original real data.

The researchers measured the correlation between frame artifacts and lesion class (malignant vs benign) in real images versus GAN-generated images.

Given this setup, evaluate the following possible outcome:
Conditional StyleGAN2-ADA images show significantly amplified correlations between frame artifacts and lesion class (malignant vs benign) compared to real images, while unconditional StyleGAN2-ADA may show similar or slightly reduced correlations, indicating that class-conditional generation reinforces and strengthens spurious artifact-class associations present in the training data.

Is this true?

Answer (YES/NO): NO